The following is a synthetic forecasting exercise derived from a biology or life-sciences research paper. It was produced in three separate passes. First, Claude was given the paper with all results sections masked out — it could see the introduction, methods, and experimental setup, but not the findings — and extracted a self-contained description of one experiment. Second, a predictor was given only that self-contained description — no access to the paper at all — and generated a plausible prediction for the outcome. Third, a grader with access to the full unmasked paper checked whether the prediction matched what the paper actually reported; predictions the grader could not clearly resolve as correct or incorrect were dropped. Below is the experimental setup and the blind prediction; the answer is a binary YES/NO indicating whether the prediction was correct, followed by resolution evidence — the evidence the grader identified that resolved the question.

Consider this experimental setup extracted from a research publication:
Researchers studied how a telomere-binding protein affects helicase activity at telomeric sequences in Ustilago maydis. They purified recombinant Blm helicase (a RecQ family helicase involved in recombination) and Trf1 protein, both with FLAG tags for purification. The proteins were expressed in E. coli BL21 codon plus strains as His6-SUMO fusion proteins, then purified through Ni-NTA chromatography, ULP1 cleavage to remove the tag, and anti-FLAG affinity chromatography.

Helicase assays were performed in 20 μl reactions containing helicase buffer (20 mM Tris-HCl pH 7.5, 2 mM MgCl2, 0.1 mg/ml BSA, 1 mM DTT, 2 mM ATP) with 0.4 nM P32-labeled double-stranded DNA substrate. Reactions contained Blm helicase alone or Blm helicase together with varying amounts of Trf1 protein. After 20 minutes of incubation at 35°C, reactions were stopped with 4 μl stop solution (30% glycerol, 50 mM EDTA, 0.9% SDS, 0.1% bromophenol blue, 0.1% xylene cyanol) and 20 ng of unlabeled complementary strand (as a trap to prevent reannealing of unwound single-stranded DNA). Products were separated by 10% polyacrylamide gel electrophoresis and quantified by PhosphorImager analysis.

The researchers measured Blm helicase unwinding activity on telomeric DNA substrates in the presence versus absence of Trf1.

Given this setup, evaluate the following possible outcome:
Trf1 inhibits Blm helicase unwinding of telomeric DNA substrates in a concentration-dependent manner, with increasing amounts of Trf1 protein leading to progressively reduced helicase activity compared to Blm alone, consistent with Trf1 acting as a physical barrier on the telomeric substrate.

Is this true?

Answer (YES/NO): YES